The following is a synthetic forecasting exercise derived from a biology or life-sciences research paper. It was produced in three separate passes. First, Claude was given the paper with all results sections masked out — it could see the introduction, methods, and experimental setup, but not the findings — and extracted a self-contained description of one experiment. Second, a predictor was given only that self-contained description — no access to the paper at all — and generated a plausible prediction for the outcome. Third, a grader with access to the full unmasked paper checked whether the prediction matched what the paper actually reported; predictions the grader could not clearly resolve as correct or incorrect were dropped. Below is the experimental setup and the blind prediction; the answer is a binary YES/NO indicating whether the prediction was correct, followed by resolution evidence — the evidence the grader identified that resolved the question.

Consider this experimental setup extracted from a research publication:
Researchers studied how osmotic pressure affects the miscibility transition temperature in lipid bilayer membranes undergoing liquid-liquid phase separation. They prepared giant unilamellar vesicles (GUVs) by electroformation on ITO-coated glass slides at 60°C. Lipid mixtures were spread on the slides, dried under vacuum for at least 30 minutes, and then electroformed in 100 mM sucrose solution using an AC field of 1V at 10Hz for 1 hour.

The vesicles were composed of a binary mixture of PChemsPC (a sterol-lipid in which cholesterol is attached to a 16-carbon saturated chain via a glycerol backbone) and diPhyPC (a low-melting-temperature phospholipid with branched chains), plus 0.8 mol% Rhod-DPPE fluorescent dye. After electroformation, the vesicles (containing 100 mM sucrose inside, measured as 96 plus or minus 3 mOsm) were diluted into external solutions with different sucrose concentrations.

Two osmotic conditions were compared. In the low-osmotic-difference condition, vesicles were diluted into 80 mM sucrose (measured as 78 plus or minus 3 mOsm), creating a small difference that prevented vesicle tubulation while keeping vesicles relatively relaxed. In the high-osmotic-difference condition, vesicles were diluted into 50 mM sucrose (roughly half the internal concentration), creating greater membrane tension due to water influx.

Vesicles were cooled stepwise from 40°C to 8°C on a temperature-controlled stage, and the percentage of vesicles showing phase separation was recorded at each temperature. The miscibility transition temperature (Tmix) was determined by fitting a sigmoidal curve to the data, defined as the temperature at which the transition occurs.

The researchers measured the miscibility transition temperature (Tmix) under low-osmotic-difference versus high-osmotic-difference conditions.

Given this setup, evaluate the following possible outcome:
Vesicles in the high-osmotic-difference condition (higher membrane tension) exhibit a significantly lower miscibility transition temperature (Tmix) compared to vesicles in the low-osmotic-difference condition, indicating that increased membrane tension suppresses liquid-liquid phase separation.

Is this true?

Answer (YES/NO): NO